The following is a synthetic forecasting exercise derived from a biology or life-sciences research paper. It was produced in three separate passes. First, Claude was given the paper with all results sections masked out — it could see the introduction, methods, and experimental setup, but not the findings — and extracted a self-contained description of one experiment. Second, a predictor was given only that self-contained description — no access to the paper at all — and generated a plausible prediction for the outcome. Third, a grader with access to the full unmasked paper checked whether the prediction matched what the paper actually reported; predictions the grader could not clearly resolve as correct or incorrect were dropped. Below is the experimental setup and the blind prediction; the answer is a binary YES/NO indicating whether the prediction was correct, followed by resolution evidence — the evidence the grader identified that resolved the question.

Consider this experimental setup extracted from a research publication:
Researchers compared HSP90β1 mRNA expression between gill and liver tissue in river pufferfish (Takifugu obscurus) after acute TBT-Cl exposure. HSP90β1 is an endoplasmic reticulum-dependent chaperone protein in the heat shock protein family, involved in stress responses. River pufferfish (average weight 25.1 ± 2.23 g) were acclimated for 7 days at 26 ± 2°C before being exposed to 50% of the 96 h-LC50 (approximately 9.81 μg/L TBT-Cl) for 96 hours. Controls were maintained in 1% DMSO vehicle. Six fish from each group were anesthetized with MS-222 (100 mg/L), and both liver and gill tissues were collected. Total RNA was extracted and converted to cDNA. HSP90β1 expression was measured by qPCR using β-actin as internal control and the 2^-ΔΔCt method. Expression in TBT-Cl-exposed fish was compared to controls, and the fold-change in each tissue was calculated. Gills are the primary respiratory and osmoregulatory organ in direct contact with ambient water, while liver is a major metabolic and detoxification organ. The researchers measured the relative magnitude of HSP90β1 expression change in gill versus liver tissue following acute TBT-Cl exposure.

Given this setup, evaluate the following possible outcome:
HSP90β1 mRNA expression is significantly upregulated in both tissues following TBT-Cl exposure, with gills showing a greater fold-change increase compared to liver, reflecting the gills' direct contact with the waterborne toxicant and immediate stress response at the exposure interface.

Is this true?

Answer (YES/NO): YES